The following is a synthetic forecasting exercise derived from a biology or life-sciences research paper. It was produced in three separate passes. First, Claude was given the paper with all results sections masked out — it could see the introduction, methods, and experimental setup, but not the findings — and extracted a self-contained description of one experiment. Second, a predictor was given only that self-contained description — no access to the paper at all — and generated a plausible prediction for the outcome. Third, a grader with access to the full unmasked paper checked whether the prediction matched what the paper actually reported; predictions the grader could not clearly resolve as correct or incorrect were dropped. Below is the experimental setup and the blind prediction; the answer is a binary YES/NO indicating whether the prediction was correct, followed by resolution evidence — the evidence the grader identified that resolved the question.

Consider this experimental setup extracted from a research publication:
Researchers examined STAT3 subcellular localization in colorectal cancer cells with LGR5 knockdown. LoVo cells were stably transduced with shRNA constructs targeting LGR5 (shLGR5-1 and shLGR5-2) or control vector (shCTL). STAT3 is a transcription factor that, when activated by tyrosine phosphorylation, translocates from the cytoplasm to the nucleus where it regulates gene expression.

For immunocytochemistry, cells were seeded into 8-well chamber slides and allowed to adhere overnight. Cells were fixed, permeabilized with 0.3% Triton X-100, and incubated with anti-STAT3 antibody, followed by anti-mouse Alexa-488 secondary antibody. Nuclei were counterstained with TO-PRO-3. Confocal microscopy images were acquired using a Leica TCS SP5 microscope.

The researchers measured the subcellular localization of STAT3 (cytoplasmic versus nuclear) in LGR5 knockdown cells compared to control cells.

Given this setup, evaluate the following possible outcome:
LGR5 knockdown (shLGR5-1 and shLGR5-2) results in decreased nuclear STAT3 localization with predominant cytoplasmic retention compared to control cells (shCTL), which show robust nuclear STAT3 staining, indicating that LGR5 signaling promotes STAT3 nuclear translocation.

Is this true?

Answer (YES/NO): NO